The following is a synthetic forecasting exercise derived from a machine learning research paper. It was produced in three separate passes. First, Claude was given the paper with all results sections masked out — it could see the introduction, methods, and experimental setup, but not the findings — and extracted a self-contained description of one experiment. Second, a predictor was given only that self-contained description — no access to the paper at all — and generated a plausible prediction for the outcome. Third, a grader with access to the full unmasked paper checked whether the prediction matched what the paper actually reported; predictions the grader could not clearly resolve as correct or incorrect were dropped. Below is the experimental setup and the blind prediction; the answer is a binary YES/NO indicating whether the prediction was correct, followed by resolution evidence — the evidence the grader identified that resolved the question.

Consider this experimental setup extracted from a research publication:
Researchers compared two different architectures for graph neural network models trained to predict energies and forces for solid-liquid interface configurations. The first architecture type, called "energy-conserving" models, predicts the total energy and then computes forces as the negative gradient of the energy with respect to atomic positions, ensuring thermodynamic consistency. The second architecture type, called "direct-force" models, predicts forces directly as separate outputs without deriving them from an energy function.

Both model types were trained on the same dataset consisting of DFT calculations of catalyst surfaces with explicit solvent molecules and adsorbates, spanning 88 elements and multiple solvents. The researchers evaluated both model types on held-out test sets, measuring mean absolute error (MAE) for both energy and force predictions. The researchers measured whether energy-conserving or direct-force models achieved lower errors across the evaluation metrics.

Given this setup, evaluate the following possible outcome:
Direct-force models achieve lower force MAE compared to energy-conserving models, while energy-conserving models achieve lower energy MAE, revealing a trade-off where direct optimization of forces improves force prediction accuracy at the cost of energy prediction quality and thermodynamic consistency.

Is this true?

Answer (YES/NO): NO